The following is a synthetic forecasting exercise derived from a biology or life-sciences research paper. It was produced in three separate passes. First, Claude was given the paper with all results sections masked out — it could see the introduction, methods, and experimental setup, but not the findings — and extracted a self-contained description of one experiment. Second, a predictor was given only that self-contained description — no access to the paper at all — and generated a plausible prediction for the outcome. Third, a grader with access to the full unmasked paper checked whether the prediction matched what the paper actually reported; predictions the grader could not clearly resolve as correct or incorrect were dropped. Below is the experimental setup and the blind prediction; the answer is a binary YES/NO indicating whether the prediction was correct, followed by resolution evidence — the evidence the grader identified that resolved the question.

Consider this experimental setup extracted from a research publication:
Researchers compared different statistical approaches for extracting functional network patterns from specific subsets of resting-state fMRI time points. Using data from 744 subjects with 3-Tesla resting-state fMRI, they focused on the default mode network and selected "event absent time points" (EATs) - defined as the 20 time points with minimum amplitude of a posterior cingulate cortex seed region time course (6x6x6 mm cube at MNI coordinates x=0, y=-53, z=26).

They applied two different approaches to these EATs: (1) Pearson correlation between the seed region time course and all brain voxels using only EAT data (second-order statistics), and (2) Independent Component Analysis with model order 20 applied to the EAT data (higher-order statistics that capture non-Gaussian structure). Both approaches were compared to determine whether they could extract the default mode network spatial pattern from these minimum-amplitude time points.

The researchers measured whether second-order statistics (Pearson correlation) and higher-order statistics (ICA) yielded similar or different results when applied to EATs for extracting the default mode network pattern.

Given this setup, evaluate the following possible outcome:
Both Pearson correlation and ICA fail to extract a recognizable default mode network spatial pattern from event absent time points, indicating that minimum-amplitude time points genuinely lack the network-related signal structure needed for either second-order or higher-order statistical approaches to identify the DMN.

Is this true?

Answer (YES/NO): NO